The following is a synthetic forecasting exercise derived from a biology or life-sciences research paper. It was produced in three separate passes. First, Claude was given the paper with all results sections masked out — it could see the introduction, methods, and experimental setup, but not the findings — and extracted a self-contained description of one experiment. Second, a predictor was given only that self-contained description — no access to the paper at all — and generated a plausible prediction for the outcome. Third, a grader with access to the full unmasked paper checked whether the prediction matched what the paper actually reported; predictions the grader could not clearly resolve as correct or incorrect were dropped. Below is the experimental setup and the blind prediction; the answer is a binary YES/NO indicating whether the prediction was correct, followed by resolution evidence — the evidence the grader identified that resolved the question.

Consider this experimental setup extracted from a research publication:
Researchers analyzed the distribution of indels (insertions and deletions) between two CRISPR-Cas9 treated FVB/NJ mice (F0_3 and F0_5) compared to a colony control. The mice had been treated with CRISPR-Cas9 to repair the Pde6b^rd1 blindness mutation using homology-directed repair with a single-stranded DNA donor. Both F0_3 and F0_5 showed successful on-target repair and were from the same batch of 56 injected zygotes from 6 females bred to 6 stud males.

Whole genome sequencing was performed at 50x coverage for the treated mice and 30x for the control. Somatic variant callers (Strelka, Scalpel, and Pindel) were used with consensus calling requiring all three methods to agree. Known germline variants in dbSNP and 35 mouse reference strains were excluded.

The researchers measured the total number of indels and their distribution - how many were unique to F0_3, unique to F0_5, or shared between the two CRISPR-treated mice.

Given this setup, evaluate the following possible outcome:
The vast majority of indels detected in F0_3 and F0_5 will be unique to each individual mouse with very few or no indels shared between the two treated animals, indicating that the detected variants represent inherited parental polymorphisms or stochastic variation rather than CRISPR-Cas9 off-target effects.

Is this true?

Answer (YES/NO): NO